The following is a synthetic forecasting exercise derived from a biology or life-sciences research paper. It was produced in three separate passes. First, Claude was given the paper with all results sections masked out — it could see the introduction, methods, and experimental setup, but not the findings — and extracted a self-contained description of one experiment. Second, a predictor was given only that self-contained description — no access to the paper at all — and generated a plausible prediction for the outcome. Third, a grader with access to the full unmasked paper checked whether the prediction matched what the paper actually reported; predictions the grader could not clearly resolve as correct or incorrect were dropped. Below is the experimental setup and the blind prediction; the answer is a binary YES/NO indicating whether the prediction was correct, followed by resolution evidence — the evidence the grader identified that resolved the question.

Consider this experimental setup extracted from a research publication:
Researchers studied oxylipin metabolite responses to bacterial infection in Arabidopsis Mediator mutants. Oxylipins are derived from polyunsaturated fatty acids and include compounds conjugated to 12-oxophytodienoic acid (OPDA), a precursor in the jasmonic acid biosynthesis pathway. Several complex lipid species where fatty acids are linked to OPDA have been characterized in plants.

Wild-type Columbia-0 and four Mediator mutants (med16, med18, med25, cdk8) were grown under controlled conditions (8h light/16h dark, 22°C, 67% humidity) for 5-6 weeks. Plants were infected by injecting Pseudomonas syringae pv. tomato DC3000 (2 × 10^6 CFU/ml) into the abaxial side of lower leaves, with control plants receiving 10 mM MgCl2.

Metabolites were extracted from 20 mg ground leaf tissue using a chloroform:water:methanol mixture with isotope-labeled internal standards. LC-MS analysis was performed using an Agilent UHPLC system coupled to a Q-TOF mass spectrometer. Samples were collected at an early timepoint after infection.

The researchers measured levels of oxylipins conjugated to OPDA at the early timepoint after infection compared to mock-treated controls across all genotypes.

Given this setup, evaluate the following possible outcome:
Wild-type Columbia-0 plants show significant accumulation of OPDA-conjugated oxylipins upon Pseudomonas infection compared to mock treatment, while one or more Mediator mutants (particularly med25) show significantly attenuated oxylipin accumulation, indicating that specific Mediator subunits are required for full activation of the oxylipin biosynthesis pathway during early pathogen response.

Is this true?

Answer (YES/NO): NO